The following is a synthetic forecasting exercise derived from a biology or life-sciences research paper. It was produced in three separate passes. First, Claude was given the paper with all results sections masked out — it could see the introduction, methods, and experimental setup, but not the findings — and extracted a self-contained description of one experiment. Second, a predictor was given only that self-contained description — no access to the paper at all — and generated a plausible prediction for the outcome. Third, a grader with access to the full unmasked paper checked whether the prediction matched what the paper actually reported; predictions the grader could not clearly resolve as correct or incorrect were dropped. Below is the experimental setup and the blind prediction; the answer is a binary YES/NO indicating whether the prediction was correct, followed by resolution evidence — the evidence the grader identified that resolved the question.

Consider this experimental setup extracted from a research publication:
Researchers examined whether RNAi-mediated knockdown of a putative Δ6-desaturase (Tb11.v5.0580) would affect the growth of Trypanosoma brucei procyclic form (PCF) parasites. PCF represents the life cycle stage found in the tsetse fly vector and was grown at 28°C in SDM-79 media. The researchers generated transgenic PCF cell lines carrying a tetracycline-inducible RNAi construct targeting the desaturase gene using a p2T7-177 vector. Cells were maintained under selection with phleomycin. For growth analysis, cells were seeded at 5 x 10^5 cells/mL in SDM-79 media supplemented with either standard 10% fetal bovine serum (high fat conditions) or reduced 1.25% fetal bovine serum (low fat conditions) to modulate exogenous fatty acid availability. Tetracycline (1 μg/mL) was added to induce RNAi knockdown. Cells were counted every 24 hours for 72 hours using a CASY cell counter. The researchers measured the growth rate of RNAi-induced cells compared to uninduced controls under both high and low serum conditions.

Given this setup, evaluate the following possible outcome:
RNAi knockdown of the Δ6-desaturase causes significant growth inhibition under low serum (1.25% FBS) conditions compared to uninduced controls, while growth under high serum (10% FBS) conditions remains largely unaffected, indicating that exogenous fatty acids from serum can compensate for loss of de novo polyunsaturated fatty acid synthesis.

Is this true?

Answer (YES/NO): YES